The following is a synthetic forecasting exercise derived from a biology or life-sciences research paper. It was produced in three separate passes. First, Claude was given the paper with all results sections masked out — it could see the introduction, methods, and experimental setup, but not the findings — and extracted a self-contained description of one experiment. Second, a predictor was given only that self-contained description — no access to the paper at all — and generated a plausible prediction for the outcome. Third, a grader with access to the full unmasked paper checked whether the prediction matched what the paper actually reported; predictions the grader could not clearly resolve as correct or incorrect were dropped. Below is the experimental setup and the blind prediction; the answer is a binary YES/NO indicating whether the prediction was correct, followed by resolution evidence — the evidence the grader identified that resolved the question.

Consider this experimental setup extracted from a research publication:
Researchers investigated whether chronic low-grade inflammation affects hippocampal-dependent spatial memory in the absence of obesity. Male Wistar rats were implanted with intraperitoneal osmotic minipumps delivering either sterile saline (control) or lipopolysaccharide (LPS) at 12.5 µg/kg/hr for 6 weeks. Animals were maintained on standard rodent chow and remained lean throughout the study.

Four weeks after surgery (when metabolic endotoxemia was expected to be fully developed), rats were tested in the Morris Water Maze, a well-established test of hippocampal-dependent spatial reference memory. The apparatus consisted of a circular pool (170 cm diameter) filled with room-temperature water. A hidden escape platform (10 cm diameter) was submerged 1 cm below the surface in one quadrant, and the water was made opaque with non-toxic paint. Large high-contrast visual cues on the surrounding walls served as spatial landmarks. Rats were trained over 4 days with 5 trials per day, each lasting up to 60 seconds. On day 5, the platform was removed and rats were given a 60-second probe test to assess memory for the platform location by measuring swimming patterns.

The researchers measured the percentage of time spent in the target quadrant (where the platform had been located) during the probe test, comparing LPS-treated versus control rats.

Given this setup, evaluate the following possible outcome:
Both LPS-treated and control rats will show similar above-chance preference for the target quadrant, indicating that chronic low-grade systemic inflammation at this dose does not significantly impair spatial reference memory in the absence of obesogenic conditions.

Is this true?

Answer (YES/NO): YES